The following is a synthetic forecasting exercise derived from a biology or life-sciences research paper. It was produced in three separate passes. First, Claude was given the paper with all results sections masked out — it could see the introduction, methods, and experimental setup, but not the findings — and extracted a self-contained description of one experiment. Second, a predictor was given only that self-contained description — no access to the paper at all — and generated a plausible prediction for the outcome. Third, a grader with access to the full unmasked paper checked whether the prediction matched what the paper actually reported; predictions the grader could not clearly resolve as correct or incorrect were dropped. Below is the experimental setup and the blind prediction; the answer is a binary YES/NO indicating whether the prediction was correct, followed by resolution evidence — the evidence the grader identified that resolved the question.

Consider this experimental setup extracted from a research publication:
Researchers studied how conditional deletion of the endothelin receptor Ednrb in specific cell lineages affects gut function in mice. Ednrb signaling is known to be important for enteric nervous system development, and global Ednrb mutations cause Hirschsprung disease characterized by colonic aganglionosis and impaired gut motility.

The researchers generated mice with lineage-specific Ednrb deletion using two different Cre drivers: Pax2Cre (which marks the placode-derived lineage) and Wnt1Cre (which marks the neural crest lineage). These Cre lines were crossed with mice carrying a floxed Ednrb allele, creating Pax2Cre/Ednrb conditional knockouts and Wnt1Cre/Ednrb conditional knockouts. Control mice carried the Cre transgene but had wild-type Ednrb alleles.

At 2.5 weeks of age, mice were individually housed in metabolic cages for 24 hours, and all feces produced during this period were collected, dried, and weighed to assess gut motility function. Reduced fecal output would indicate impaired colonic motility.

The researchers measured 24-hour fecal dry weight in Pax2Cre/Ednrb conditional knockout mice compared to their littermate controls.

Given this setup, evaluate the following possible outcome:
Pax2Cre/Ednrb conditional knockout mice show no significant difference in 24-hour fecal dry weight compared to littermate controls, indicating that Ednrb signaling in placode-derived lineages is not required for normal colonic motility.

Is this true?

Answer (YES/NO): NO